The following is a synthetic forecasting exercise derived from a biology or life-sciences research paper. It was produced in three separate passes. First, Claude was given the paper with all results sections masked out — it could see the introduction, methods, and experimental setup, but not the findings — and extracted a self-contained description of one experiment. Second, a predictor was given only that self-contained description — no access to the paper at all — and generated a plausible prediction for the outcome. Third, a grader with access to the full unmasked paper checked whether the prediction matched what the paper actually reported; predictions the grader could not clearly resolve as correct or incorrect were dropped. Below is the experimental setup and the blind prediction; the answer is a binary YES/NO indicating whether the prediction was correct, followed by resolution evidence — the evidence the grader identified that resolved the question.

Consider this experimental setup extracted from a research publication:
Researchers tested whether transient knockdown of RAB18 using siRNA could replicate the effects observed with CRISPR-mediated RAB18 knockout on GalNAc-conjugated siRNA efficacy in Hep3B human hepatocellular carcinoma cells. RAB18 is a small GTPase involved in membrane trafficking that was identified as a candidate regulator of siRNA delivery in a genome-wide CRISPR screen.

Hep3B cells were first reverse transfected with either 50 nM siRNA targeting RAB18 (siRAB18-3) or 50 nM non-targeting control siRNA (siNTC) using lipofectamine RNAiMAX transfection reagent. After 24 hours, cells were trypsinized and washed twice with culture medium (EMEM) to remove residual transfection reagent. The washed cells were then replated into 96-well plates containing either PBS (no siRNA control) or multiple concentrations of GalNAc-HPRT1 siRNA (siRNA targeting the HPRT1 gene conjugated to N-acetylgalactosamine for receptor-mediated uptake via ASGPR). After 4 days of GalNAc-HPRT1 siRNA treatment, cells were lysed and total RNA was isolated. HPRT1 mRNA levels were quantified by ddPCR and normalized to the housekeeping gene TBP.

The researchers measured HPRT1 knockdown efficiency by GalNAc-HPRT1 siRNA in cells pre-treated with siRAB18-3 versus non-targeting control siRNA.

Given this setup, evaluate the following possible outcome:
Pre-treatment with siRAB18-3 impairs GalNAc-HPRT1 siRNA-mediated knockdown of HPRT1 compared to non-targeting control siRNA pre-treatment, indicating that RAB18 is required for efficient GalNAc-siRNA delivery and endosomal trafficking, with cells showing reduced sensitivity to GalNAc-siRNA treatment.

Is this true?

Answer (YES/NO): NO